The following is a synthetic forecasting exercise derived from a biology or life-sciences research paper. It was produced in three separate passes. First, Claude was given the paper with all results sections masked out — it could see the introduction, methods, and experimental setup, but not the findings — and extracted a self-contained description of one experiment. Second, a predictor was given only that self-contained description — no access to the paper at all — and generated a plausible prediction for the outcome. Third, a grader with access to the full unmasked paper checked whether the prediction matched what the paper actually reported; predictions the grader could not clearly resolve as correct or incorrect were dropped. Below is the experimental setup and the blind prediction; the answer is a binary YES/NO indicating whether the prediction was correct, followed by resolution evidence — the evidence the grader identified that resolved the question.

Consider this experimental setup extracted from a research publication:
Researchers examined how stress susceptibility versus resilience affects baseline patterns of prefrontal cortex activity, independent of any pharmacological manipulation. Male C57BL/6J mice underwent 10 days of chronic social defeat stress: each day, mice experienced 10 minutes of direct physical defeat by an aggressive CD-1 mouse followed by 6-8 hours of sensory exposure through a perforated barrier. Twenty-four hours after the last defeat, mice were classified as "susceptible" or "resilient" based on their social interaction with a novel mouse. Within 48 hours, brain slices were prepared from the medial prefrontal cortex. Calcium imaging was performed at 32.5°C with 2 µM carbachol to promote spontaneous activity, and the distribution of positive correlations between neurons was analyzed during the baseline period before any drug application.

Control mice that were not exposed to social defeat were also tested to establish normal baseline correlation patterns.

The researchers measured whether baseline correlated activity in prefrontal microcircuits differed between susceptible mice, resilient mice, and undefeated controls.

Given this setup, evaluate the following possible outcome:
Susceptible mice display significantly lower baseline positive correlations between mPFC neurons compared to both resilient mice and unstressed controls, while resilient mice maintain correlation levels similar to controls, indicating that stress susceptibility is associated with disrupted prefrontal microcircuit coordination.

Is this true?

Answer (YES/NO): NO